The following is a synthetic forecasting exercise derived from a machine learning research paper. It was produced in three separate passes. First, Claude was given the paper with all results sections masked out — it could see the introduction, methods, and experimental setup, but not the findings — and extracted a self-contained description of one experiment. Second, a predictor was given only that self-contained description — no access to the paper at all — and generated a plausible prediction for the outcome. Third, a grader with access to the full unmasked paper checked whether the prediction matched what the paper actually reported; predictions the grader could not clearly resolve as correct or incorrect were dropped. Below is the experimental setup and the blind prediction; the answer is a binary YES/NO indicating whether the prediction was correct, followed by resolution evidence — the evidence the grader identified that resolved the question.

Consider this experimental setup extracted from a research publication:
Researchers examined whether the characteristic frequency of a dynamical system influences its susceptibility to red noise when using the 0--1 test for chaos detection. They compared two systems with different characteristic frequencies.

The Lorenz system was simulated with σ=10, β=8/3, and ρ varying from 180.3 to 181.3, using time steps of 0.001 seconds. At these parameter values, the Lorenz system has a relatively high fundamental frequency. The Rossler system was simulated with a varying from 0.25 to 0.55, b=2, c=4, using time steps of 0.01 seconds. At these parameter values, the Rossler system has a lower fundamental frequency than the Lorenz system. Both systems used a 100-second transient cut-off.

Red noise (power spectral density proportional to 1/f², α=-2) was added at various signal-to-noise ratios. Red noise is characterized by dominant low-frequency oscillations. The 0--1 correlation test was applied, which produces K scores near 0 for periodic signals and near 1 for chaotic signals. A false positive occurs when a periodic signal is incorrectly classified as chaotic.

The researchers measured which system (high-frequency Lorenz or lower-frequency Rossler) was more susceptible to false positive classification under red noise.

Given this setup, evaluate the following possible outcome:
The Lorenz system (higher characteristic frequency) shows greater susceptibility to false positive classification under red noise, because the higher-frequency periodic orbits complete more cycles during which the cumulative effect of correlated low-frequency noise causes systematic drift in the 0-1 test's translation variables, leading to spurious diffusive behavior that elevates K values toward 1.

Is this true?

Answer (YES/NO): YES